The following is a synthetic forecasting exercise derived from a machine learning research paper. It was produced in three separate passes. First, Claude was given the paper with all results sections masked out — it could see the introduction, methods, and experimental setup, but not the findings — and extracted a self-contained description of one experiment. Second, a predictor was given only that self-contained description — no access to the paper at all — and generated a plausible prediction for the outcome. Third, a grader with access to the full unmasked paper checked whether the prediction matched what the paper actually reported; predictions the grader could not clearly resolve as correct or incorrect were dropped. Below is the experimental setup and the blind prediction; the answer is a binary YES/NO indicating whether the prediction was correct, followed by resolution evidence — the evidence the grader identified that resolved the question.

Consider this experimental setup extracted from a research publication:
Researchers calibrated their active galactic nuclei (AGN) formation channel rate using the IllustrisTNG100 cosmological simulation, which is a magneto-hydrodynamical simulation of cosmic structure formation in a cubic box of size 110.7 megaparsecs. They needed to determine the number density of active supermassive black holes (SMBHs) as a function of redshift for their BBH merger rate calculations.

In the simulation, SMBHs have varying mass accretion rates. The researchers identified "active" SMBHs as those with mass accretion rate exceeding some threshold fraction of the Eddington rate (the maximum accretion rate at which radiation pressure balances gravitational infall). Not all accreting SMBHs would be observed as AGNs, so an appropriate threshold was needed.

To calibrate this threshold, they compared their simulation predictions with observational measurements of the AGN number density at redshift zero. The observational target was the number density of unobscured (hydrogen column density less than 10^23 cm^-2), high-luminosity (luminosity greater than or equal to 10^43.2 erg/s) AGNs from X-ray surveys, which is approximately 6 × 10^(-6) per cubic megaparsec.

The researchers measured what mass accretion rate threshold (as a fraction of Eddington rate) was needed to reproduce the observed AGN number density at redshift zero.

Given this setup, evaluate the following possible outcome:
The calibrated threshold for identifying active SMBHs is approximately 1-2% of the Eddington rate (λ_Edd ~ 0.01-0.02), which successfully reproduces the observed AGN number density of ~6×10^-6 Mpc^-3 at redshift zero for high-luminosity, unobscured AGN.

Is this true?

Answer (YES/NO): NO